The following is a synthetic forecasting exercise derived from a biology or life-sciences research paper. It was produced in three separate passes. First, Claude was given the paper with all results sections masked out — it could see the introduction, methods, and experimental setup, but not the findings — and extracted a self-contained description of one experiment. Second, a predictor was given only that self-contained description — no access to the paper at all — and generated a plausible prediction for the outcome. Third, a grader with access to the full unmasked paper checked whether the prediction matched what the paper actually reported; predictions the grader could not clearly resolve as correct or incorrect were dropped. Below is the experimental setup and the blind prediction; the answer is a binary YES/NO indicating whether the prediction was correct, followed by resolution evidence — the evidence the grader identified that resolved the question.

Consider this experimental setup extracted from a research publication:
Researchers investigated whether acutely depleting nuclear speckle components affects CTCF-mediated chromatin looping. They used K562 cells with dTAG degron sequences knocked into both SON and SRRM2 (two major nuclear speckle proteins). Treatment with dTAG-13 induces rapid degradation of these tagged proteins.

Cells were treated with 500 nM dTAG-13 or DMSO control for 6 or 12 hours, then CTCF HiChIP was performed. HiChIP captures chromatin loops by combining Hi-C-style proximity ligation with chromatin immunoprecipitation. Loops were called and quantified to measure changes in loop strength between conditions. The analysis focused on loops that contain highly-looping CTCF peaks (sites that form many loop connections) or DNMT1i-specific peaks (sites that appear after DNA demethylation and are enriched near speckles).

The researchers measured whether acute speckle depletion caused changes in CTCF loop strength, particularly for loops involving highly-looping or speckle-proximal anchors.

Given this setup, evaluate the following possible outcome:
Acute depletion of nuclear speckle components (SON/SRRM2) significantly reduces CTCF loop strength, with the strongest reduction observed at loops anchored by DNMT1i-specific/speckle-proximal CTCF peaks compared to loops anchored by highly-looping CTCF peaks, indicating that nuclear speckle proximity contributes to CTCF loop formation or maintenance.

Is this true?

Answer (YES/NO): NO